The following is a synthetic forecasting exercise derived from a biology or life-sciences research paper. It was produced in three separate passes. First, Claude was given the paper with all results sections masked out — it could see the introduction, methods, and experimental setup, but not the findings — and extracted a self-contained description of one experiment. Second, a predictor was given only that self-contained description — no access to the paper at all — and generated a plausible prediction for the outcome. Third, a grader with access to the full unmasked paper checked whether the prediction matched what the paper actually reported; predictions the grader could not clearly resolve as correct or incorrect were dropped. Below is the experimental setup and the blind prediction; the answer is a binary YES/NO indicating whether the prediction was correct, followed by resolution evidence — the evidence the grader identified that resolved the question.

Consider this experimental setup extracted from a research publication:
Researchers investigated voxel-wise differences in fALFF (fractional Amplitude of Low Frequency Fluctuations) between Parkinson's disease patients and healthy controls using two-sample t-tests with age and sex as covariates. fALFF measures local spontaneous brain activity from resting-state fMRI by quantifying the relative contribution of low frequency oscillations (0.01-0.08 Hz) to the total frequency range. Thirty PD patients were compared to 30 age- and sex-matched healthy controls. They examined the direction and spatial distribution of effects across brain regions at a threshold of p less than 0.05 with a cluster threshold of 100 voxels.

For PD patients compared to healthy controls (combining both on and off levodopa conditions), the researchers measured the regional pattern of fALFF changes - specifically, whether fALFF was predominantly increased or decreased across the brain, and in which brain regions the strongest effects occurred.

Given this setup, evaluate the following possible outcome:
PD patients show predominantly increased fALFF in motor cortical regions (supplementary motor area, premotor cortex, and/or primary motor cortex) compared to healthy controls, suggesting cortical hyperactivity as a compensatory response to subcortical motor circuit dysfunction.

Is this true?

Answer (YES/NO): NO